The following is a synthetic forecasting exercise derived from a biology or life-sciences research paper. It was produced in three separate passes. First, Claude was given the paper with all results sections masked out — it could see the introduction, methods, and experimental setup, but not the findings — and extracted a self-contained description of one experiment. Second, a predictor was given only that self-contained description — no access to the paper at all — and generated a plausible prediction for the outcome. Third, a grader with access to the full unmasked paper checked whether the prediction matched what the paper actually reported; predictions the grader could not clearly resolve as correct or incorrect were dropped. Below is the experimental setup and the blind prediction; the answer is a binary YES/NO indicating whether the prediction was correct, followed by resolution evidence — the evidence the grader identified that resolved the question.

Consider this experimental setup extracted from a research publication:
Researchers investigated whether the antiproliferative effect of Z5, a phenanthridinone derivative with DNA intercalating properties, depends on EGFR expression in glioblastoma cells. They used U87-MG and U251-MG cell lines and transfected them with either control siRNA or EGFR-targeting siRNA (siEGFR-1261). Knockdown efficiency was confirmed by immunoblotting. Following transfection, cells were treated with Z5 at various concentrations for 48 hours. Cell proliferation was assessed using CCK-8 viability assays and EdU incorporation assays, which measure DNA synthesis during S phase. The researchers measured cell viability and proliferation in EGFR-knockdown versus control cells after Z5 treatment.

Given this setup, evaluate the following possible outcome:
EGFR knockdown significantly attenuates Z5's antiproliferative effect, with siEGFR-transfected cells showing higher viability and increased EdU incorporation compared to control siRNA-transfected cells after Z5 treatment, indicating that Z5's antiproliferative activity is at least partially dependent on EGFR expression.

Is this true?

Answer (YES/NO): YES